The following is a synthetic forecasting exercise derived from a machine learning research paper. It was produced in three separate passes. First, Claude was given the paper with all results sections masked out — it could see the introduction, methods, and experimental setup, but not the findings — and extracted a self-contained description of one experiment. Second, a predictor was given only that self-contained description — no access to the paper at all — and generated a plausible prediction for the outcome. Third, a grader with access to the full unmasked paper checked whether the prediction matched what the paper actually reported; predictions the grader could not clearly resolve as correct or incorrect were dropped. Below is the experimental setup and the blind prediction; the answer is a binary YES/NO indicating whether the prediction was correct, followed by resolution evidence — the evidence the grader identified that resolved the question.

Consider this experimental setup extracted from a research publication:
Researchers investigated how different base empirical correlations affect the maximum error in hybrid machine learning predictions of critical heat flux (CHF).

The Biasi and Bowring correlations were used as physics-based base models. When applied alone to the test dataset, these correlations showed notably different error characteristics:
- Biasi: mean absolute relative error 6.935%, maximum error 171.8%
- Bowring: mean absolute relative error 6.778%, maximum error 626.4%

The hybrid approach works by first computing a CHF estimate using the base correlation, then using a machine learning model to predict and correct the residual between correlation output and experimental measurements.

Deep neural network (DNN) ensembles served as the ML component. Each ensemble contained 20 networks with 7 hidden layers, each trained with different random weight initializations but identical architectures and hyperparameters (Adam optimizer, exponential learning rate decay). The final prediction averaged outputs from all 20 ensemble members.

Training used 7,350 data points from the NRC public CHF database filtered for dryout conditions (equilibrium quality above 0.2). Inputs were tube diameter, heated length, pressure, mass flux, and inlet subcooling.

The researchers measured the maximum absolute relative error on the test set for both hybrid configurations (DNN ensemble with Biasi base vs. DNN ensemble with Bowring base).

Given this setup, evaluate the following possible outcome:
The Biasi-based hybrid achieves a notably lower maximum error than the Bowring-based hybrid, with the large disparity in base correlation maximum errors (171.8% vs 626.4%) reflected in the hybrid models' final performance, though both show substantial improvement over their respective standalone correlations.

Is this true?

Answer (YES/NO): NO